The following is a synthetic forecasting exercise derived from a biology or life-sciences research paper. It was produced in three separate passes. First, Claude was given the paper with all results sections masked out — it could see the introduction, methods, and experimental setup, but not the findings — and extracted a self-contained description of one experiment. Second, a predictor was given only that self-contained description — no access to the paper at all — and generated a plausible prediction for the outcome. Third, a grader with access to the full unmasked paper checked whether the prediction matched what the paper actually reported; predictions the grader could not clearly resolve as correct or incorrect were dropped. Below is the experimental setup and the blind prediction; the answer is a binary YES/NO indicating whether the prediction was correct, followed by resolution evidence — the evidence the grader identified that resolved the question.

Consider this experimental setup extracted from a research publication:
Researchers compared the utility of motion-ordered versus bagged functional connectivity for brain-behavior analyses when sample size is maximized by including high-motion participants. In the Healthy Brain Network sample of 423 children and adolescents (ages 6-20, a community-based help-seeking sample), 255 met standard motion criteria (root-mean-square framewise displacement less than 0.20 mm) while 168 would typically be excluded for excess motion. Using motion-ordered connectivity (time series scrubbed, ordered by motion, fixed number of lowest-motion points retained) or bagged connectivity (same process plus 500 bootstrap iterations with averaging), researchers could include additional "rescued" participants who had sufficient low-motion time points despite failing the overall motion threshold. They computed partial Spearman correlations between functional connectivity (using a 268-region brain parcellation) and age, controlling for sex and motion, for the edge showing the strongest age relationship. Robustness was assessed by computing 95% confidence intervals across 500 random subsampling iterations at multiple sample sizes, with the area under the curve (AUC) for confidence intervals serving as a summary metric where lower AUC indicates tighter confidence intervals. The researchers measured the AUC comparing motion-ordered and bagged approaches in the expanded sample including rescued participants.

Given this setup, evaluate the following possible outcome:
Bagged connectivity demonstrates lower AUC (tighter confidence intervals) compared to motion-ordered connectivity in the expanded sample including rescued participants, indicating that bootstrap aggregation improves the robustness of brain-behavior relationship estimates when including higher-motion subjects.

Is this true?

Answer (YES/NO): NO